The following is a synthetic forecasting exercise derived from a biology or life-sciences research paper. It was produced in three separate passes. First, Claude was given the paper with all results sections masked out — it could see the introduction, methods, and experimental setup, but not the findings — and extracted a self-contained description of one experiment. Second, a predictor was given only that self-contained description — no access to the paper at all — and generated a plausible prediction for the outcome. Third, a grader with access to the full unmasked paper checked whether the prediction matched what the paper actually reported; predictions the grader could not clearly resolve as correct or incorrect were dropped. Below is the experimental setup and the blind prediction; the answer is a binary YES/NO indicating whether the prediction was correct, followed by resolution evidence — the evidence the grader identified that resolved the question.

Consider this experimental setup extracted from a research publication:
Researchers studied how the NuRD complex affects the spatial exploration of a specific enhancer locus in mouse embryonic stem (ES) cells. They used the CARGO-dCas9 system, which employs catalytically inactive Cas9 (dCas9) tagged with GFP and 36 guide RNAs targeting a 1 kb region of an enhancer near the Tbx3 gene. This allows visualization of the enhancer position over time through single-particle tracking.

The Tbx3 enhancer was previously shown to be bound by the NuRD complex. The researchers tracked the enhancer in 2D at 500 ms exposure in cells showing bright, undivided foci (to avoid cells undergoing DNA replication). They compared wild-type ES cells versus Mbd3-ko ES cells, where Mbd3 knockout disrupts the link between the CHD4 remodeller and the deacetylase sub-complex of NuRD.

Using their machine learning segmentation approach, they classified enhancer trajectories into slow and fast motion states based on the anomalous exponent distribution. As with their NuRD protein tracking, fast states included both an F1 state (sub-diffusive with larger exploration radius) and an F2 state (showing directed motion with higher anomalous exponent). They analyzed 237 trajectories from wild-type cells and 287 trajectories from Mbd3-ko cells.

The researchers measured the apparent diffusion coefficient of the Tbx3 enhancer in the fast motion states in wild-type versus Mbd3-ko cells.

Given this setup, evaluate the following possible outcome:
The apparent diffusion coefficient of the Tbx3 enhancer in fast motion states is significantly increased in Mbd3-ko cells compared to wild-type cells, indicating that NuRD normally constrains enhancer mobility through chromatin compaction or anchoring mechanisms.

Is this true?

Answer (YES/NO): NO